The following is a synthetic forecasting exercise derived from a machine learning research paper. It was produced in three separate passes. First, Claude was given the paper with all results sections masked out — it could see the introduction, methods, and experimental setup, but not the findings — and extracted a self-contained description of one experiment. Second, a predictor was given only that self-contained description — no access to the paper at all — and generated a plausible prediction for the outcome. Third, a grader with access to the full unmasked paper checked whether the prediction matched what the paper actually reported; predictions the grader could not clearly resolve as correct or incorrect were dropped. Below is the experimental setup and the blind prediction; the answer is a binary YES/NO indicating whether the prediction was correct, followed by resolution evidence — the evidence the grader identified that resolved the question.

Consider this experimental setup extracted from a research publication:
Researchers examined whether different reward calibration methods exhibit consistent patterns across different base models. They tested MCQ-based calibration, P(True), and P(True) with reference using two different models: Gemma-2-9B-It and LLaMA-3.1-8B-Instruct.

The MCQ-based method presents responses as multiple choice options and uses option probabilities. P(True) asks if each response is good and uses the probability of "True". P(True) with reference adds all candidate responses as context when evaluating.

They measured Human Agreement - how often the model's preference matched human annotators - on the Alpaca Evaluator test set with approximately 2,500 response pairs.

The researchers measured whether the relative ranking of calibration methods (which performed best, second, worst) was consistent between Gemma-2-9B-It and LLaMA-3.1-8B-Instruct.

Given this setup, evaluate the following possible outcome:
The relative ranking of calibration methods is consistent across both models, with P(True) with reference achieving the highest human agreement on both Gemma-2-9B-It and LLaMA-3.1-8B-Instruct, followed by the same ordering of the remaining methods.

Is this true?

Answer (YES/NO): NO